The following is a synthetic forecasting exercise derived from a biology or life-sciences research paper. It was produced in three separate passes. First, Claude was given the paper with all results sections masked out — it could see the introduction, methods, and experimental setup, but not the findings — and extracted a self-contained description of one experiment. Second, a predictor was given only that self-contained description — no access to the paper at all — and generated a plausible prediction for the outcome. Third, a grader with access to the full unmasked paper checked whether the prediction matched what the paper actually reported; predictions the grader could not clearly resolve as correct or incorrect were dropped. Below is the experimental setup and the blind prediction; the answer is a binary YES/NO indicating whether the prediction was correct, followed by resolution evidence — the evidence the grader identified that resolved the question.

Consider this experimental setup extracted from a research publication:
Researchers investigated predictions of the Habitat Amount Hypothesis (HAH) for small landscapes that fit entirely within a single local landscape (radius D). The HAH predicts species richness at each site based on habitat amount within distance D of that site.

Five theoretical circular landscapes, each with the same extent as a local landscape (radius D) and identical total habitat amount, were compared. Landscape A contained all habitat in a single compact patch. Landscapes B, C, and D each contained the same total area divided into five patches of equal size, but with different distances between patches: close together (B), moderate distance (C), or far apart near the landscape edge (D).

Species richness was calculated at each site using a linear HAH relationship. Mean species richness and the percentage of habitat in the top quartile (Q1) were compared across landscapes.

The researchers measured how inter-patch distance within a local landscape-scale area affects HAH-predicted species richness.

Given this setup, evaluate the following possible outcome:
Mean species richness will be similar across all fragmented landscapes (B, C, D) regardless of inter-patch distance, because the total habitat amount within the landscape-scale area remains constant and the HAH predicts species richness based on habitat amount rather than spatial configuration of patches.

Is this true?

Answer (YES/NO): NO